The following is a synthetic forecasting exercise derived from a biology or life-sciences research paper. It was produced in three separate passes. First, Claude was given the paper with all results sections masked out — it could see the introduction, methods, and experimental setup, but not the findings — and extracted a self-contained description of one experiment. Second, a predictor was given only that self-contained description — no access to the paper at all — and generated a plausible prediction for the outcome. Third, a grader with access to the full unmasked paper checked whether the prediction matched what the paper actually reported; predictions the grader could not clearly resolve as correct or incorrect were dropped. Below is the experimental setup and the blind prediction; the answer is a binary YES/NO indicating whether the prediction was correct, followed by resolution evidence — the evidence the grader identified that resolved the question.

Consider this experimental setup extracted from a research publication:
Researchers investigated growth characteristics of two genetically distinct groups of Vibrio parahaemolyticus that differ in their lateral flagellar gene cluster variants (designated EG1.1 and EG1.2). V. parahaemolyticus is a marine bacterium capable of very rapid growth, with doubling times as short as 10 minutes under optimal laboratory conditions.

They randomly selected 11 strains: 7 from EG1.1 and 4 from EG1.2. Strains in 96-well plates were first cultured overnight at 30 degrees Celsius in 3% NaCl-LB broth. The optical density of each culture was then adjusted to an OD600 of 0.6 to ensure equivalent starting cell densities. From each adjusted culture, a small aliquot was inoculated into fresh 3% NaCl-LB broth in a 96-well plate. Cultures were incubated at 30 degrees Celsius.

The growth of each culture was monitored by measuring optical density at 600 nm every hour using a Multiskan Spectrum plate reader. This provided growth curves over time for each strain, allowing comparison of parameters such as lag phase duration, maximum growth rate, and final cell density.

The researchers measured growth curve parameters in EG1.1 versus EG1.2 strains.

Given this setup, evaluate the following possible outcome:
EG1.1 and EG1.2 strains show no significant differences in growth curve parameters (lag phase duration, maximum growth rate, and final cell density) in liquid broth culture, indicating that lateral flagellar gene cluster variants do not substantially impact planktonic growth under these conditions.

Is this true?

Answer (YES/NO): NO